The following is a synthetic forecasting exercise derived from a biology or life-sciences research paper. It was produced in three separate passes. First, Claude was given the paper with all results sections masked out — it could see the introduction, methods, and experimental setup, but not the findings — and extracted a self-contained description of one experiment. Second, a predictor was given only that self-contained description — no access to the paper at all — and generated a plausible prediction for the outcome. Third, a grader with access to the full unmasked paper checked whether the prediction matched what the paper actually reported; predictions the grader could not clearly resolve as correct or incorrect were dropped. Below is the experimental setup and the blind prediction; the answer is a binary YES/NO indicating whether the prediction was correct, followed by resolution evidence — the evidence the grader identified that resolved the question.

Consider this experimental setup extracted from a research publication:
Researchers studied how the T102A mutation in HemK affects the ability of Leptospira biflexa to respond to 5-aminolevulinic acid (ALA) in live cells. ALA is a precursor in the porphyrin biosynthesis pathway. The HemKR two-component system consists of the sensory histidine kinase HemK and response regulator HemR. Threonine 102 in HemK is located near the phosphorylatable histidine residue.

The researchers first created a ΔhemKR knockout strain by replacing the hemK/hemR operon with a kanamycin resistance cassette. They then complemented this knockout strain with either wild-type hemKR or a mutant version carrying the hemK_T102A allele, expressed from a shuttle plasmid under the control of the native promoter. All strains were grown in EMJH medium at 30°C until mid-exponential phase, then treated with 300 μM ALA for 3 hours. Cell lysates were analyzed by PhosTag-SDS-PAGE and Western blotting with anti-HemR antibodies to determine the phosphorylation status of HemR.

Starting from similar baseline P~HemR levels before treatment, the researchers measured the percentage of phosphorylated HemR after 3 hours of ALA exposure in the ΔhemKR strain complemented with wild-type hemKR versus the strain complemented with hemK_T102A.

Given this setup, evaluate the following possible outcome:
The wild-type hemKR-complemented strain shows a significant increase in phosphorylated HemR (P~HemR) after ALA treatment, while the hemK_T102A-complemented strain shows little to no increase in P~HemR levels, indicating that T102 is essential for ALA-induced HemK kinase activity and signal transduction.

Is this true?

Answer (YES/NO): NO